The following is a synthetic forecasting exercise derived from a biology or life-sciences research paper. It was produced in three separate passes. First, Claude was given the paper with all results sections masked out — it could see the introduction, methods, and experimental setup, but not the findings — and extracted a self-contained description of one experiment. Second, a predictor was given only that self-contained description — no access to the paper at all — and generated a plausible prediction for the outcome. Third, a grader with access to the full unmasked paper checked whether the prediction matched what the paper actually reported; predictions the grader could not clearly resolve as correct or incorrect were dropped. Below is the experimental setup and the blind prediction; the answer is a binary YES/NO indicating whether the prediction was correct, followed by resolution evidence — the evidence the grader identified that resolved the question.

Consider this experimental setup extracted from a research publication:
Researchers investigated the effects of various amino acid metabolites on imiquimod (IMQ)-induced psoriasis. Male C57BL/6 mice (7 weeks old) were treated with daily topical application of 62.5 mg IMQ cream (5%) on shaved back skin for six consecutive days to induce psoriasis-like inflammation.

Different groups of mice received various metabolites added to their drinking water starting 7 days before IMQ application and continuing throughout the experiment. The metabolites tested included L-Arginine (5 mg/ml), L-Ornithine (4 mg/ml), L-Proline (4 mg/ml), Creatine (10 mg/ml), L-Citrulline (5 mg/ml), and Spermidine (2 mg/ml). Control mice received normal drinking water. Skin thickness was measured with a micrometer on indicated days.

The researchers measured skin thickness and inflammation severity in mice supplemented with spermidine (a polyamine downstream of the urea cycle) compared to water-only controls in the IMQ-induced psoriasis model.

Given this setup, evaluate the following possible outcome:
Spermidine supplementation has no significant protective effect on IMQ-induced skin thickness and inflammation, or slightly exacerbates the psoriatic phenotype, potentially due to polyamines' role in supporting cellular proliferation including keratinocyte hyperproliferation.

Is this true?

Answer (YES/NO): NO